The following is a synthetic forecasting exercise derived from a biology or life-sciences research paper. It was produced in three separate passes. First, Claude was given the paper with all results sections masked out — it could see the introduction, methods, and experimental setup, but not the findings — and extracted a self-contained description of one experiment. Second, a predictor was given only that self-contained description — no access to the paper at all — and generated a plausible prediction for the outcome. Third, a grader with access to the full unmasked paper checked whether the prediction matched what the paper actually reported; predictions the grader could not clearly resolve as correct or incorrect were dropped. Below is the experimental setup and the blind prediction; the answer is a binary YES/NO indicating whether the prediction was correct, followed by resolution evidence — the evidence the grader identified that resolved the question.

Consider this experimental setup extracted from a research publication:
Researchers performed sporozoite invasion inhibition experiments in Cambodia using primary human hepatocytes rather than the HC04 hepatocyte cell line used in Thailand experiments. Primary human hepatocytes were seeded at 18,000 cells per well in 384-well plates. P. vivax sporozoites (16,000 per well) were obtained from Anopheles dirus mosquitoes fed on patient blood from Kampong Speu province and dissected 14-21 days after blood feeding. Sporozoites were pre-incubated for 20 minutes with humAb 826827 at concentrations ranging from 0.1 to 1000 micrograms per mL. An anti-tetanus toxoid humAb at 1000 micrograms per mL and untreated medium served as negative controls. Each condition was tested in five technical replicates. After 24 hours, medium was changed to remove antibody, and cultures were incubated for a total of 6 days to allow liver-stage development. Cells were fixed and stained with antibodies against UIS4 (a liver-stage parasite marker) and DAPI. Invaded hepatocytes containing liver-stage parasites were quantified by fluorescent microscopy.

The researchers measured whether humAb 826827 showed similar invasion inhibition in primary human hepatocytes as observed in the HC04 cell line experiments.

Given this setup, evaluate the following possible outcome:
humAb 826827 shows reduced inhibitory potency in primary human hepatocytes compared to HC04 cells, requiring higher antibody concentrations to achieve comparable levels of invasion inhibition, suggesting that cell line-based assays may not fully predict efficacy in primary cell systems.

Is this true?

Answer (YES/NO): YES